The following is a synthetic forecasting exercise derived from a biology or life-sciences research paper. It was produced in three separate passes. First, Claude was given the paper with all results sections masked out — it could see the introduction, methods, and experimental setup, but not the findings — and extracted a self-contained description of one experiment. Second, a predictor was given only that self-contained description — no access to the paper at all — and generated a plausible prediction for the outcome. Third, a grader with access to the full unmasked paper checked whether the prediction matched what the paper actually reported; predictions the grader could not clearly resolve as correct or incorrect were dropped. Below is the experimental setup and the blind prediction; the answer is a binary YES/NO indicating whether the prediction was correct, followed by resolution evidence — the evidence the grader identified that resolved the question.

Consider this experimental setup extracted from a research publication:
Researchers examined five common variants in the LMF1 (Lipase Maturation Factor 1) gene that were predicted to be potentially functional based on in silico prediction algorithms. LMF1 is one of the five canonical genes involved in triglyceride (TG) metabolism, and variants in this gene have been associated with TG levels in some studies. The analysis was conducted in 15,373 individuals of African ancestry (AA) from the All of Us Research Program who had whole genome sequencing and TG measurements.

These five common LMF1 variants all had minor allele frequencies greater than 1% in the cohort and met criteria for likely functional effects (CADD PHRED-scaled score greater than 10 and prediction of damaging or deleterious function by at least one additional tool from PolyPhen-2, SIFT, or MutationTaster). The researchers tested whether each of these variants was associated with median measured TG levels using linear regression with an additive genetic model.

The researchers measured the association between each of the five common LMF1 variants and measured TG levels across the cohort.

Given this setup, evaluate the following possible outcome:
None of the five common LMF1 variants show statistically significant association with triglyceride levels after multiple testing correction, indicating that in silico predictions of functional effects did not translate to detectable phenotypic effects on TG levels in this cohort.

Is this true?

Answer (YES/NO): YES